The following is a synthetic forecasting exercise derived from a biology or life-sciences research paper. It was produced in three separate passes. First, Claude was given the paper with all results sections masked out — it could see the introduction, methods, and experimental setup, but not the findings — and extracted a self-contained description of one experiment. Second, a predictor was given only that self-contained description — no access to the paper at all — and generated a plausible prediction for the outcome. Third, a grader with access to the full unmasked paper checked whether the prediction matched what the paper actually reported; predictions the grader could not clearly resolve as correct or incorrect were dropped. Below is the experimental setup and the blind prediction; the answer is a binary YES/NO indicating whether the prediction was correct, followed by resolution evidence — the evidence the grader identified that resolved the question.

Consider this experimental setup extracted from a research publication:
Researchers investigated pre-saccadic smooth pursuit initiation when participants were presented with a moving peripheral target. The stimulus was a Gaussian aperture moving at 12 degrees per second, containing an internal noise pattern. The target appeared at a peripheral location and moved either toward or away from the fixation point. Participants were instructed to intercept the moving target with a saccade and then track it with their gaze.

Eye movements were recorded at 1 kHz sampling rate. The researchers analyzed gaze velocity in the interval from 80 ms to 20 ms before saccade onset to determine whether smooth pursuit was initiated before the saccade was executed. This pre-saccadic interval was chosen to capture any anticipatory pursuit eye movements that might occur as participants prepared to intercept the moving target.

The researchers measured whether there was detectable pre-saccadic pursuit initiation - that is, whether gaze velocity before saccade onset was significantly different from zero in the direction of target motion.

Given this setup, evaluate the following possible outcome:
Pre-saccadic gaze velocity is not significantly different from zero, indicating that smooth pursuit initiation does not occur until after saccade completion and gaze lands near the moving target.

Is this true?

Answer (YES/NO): NO